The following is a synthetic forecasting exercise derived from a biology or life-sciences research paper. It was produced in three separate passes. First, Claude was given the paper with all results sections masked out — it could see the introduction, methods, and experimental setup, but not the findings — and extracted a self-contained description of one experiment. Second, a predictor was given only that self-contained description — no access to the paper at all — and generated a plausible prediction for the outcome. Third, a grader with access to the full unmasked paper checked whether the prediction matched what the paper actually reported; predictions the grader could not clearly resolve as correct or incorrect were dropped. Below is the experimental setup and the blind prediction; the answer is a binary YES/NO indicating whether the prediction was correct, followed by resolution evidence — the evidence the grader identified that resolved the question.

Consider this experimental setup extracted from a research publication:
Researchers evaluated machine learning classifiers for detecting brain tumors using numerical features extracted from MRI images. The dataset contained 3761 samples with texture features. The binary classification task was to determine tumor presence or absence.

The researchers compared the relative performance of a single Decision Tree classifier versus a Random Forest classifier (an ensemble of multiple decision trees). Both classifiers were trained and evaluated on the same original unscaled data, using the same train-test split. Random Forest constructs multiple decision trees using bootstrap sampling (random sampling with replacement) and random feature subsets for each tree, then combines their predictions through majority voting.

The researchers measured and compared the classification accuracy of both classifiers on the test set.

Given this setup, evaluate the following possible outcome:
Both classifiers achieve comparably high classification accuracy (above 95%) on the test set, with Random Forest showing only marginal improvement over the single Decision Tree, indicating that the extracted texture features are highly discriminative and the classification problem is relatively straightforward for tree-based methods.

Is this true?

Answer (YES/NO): YES